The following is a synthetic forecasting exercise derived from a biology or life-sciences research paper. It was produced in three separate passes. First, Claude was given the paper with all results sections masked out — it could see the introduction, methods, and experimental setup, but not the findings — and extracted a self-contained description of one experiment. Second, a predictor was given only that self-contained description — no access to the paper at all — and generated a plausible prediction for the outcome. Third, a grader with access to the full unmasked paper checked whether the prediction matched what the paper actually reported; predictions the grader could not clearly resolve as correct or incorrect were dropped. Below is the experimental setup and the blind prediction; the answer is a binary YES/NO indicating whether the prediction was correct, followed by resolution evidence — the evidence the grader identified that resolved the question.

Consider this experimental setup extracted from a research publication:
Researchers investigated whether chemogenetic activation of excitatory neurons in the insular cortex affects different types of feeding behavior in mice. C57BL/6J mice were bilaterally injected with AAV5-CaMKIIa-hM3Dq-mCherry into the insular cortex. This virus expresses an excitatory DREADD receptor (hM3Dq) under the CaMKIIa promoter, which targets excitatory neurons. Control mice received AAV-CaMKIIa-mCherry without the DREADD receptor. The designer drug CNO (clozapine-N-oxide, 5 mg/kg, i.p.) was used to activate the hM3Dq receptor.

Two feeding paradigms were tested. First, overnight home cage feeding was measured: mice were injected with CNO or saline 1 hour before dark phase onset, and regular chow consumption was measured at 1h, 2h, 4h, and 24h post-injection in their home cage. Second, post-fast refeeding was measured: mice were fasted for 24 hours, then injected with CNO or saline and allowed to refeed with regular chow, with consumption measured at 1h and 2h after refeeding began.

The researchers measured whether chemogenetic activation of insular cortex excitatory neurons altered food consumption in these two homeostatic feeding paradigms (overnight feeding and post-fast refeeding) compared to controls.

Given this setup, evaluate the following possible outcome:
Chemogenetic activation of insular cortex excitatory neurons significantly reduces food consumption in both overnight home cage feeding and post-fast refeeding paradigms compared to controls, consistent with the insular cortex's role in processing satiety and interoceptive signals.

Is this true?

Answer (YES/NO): NO